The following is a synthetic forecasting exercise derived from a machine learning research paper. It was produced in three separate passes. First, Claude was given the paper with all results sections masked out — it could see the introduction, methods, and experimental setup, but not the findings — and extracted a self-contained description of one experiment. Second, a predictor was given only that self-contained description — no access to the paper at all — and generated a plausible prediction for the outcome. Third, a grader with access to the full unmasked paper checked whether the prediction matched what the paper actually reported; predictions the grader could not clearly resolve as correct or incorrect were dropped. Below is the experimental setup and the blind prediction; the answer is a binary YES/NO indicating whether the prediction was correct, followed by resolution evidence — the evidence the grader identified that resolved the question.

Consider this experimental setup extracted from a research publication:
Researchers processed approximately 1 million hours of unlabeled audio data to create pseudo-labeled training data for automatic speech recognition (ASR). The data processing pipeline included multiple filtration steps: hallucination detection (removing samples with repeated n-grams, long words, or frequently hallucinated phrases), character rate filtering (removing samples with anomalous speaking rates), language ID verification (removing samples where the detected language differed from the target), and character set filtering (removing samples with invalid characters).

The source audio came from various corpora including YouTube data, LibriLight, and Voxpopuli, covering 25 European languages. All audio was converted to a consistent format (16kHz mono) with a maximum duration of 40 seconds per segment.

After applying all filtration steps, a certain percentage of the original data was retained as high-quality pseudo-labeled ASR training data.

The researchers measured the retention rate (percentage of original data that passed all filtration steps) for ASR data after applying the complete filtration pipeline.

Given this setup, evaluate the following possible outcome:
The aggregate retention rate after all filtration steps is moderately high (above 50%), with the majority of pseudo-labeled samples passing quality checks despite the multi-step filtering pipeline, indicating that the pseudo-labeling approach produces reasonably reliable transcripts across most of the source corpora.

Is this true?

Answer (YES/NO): YES